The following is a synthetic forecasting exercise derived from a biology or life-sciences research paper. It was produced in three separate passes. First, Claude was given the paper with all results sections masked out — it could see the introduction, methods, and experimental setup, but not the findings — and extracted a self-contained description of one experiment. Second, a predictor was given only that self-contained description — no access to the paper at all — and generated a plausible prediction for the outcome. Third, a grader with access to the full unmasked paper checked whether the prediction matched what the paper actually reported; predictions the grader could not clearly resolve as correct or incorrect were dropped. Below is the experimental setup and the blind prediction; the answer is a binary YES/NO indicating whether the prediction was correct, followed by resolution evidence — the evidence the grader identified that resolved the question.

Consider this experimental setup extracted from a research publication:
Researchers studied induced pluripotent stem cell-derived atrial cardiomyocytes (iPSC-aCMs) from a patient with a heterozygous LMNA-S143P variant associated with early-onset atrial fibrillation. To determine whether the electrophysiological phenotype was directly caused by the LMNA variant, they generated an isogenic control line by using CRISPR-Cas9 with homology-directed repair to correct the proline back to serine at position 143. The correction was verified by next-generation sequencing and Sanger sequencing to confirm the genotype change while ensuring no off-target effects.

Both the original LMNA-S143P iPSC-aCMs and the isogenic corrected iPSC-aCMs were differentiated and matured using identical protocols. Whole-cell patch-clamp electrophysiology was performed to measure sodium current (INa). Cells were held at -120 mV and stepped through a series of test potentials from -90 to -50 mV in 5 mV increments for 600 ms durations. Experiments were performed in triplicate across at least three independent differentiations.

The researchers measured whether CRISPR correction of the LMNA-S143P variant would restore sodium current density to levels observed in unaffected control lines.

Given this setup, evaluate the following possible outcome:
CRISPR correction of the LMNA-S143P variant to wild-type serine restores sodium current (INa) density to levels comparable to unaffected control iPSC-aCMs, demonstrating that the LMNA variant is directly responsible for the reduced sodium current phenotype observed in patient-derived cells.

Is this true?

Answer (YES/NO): YES